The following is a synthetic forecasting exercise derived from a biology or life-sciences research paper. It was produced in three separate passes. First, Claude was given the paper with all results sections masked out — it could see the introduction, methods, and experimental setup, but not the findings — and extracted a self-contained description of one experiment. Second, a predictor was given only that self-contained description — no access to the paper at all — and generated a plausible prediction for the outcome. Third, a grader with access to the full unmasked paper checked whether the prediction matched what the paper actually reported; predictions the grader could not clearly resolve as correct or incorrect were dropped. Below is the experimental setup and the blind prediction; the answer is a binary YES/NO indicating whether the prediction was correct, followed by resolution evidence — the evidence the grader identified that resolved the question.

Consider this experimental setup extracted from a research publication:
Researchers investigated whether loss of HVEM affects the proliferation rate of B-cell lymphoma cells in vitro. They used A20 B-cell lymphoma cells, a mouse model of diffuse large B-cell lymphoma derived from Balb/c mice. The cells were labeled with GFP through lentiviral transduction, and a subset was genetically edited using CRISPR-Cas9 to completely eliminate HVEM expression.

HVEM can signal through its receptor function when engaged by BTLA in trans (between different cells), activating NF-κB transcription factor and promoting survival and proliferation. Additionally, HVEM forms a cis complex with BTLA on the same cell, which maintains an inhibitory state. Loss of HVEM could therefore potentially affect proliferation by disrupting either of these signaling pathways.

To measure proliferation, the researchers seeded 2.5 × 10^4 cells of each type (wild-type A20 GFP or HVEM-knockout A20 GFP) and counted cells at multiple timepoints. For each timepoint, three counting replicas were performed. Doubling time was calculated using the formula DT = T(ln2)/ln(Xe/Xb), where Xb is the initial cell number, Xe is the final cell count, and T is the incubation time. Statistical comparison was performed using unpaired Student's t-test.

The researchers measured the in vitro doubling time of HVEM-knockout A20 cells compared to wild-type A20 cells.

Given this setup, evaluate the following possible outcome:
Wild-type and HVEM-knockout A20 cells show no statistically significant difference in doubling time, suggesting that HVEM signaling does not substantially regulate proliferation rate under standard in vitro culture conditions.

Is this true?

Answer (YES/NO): YES